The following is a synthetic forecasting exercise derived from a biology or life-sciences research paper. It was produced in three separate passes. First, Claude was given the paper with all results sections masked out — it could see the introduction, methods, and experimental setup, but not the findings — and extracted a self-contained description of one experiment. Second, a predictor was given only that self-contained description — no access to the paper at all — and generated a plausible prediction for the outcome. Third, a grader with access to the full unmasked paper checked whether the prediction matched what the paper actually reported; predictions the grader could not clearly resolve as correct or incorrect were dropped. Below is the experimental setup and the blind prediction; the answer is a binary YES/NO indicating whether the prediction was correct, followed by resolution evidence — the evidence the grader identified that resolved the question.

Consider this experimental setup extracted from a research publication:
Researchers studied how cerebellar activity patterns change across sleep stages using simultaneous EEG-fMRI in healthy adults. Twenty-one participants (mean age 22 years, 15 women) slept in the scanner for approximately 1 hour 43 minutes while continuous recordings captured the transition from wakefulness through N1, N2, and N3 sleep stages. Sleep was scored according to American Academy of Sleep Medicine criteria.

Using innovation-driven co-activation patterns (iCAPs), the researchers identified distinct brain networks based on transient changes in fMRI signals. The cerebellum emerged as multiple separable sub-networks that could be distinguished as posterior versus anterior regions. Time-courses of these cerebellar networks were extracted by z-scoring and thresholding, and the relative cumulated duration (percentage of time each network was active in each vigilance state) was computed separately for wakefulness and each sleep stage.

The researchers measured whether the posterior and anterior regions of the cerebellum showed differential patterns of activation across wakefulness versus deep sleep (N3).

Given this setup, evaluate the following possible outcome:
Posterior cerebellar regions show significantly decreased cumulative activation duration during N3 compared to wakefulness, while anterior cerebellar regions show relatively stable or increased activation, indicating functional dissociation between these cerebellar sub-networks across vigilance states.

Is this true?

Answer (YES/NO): YES